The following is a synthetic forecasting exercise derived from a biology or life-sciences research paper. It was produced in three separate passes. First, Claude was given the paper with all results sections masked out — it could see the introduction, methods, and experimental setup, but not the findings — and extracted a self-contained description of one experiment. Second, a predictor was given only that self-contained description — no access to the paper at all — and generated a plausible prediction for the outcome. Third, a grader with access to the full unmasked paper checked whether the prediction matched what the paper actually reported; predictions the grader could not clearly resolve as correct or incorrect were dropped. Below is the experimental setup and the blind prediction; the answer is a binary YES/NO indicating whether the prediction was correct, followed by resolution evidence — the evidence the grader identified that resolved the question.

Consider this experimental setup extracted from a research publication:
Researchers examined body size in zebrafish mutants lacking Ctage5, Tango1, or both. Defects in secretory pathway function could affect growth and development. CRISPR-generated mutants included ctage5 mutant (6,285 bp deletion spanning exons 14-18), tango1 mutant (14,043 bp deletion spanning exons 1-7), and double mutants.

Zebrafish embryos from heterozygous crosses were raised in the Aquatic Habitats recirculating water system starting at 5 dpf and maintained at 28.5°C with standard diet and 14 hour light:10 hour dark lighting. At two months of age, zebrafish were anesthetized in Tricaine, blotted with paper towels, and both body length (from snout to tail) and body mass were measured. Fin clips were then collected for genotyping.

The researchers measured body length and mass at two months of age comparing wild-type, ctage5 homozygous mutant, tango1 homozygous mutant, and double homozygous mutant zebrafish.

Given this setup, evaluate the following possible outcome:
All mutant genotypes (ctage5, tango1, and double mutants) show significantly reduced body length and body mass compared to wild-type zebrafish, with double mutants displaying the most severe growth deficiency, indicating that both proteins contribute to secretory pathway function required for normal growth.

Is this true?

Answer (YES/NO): NO